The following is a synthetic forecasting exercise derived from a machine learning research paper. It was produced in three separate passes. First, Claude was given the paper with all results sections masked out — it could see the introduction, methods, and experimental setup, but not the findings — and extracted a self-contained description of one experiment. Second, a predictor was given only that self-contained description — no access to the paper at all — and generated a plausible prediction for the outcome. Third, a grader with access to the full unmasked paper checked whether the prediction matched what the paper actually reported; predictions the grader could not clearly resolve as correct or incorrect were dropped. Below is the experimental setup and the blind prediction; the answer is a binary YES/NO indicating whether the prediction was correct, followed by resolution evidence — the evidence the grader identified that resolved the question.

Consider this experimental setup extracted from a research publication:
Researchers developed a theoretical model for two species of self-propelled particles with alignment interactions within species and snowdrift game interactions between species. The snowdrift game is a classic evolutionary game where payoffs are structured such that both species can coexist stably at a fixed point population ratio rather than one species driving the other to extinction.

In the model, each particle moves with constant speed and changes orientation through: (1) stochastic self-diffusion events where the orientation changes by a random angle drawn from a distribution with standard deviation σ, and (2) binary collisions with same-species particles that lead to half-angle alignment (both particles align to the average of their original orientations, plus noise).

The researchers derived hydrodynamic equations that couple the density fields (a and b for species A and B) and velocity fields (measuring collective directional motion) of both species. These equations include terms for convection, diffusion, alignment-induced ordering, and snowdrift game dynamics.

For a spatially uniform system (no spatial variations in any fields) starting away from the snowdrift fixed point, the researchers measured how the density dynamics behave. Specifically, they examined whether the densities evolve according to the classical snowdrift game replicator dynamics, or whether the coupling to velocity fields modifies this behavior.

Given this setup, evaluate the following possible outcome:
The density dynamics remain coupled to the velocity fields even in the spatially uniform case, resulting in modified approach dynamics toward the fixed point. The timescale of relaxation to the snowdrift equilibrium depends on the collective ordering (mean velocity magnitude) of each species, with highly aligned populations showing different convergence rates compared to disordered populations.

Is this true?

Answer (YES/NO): NO